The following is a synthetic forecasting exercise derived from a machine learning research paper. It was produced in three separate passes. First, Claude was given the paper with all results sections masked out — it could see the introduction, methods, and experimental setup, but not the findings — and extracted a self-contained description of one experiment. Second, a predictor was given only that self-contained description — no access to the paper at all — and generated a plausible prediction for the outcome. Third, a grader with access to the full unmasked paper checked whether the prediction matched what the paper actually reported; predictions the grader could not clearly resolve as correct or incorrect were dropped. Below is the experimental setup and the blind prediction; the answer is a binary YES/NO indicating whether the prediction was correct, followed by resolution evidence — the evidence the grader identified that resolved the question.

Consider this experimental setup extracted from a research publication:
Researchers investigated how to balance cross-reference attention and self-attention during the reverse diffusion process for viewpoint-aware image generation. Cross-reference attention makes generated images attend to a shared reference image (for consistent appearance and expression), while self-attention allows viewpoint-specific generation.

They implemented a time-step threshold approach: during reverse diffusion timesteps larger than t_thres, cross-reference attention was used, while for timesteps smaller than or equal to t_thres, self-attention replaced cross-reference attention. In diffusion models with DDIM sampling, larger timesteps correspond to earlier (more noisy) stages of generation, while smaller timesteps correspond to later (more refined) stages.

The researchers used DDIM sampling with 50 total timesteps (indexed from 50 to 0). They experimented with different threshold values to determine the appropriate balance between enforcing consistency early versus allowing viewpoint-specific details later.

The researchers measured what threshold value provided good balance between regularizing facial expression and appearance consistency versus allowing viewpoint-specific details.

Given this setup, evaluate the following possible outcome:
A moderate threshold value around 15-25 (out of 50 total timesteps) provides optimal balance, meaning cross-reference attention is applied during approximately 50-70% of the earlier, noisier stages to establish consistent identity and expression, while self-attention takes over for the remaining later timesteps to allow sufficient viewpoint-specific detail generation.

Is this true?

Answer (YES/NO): NO